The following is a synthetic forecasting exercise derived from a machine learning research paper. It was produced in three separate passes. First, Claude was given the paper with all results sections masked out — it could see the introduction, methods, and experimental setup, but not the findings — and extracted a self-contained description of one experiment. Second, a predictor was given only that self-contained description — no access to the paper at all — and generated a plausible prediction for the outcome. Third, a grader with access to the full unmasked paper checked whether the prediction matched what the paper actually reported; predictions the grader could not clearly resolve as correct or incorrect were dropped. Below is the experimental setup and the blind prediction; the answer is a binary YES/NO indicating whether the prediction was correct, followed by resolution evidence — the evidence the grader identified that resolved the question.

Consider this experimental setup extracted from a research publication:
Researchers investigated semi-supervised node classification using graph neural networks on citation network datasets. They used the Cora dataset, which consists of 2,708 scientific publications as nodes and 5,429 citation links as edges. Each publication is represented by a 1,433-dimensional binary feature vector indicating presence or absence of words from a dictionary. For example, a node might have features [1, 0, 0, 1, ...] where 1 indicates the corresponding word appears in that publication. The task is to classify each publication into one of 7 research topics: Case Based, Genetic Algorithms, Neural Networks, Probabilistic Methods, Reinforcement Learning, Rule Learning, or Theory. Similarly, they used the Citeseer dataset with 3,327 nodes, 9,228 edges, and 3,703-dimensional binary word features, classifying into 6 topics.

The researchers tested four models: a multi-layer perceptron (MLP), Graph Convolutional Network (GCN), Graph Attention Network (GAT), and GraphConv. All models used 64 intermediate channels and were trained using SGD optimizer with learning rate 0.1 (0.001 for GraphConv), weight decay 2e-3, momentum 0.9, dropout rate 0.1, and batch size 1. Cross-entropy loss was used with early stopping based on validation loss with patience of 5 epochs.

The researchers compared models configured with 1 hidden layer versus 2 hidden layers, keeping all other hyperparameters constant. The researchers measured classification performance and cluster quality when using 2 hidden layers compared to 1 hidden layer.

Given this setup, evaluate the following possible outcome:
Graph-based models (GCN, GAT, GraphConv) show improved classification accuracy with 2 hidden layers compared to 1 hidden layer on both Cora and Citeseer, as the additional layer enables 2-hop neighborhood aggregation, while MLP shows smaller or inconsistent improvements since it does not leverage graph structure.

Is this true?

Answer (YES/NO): NO